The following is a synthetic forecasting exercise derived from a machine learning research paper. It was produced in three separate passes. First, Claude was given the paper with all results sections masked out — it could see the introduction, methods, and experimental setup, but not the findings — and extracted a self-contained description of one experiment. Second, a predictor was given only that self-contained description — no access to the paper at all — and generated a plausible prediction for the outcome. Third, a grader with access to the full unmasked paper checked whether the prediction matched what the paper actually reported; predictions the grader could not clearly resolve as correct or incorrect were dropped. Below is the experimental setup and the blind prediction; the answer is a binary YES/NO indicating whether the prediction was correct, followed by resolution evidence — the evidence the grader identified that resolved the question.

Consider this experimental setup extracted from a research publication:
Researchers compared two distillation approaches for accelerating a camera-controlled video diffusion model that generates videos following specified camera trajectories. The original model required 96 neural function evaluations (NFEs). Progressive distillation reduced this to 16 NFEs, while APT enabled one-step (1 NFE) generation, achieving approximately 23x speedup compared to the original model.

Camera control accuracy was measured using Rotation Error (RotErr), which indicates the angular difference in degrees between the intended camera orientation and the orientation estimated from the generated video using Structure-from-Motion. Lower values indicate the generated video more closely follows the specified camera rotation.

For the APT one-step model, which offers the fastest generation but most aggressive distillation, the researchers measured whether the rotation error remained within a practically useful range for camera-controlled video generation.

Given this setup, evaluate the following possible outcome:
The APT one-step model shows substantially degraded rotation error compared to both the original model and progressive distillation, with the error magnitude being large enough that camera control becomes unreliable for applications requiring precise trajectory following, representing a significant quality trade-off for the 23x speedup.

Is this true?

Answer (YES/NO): NO